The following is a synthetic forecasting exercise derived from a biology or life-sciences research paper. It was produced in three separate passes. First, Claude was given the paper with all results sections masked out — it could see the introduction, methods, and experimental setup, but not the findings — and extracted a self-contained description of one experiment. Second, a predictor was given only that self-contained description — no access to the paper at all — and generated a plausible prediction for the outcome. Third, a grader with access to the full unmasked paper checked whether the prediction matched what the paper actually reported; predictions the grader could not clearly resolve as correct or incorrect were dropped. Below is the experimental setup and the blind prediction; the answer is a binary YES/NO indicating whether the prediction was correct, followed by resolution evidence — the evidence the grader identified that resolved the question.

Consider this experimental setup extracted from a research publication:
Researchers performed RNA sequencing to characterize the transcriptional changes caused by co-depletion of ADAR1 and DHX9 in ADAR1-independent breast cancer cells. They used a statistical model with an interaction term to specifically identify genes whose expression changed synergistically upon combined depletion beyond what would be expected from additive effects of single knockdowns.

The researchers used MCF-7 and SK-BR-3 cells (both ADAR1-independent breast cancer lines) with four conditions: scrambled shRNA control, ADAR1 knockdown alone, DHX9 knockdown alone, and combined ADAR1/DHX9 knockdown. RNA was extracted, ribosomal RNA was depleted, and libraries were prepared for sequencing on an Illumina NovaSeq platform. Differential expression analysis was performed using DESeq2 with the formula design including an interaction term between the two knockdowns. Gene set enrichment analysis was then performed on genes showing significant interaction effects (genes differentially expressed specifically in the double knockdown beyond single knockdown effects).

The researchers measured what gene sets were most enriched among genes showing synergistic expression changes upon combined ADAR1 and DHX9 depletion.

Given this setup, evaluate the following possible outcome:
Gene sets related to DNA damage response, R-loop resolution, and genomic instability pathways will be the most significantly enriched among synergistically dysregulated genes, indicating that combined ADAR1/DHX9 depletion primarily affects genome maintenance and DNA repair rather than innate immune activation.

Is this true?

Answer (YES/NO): NO